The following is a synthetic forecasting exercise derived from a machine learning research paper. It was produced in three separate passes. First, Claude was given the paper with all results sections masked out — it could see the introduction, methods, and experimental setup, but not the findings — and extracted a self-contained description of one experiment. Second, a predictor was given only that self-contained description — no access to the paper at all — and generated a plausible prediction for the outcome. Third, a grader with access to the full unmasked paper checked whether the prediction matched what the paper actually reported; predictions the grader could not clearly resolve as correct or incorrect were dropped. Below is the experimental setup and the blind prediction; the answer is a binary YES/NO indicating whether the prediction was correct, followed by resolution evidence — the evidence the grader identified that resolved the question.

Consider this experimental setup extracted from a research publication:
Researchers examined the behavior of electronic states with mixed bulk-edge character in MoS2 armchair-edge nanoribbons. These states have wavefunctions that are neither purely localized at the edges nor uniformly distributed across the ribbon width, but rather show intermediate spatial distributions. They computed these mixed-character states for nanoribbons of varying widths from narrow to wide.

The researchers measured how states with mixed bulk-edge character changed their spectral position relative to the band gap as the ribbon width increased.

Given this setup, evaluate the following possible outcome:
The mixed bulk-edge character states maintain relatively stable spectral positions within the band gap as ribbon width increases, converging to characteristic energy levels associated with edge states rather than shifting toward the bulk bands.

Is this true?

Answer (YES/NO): NO